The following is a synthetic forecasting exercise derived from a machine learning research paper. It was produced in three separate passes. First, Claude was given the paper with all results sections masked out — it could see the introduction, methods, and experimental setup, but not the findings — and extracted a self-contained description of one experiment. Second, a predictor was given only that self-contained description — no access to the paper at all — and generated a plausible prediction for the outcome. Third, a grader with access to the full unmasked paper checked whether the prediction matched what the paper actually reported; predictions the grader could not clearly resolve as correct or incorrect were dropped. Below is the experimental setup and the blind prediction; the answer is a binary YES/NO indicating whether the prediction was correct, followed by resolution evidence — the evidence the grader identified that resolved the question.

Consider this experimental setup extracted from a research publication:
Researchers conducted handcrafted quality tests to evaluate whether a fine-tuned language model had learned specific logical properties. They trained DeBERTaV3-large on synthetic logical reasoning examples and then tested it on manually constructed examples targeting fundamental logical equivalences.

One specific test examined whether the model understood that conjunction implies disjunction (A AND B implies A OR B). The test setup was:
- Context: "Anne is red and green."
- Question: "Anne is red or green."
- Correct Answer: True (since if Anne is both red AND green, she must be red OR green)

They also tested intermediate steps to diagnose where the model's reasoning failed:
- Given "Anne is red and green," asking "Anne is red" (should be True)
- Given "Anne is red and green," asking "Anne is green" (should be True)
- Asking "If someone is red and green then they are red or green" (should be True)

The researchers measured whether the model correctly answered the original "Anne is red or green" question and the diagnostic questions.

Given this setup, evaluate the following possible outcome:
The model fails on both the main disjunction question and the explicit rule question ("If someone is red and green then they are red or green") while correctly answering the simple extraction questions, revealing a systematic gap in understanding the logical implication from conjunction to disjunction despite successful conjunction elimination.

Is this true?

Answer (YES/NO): YES